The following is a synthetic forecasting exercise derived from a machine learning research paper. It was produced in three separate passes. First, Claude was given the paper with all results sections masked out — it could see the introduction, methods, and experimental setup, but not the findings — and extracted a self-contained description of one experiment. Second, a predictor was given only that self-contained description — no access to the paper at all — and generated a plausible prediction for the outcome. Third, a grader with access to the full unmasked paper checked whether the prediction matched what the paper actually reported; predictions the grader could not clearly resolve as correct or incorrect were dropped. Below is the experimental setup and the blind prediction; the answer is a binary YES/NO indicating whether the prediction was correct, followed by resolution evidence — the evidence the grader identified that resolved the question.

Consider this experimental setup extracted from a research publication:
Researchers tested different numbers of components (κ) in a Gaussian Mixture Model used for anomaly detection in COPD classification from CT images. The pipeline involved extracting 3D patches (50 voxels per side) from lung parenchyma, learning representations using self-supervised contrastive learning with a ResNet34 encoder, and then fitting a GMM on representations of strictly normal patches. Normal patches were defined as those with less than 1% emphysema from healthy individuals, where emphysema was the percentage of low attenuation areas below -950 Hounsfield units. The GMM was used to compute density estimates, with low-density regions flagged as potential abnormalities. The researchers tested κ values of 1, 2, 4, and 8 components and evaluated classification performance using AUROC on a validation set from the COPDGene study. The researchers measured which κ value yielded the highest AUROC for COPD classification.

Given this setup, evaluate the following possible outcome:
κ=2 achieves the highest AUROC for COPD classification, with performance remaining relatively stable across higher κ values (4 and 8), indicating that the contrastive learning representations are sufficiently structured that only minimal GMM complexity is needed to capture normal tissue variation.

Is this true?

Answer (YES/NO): NO